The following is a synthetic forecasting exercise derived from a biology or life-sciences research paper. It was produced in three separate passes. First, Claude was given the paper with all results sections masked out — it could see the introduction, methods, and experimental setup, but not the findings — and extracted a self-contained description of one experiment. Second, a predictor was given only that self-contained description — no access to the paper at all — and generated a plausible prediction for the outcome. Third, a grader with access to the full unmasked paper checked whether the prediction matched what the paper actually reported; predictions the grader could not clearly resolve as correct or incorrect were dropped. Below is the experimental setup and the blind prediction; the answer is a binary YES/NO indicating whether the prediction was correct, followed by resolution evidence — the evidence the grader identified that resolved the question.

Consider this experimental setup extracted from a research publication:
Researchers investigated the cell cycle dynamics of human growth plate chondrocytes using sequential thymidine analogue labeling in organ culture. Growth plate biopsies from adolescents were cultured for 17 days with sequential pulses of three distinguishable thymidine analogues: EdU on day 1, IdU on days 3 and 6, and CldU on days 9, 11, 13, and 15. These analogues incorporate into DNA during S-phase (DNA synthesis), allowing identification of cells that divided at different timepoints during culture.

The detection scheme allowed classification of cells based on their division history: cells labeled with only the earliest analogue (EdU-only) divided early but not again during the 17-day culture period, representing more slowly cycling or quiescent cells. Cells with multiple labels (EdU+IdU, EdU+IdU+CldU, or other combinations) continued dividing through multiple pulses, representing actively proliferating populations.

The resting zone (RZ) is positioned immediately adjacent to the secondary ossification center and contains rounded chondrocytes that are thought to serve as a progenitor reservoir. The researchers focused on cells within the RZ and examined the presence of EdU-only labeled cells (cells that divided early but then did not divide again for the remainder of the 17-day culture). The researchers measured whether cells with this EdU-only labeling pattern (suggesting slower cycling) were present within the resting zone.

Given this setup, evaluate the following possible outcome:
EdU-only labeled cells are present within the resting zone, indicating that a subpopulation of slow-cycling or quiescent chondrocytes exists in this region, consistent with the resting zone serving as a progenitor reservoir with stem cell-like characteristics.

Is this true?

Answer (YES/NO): NO